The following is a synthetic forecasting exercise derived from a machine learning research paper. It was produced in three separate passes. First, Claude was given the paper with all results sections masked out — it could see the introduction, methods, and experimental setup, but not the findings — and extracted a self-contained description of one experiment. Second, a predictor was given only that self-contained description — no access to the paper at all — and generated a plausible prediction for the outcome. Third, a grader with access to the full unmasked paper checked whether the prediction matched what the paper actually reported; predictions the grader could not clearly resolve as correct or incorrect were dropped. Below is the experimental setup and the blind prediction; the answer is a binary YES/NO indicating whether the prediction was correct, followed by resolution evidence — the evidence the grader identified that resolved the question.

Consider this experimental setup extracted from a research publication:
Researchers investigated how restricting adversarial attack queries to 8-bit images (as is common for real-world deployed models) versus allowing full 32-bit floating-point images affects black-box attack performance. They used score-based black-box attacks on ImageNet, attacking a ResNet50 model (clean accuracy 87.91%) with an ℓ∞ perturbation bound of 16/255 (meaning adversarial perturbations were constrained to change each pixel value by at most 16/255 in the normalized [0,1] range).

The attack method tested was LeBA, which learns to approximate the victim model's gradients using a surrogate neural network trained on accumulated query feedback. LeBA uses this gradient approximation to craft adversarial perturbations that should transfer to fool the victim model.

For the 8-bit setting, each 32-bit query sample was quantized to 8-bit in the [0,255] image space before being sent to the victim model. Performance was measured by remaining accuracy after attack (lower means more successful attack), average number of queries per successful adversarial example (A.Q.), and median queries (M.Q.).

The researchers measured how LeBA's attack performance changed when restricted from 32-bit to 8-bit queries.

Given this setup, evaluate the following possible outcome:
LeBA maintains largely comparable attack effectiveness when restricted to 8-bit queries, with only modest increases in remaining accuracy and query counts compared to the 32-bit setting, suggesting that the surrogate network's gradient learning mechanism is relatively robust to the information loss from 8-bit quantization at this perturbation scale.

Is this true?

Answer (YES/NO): NO